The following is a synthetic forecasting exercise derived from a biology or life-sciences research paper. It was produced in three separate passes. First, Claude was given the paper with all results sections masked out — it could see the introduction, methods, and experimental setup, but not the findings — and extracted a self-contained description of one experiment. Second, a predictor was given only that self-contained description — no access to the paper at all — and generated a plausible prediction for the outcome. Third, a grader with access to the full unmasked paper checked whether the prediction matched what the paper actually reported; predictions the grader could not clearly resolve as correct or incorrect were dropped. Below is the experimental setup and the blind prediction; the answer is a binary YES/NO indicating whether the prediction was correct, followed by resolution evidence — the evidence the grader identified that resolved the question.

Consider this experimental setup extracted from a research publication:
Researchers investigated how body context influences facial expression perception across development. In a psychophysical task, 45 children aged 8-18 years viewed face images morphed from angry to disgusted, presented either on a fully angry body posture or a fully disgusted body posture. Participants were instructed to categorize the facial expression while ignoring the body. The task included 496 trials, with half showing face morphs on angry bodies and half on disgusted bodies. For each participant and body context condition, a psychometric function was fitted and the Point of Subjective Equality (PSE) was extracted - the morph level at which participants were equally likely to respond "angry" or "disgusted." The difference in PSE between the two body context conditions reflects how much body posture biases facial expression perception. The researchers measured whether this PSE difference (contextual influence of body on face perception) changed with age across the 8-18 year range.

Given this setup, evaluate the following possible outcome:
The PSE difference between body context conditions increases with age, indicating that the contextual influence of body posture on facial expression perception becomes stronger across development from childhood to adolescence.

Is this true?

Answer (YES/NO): NO